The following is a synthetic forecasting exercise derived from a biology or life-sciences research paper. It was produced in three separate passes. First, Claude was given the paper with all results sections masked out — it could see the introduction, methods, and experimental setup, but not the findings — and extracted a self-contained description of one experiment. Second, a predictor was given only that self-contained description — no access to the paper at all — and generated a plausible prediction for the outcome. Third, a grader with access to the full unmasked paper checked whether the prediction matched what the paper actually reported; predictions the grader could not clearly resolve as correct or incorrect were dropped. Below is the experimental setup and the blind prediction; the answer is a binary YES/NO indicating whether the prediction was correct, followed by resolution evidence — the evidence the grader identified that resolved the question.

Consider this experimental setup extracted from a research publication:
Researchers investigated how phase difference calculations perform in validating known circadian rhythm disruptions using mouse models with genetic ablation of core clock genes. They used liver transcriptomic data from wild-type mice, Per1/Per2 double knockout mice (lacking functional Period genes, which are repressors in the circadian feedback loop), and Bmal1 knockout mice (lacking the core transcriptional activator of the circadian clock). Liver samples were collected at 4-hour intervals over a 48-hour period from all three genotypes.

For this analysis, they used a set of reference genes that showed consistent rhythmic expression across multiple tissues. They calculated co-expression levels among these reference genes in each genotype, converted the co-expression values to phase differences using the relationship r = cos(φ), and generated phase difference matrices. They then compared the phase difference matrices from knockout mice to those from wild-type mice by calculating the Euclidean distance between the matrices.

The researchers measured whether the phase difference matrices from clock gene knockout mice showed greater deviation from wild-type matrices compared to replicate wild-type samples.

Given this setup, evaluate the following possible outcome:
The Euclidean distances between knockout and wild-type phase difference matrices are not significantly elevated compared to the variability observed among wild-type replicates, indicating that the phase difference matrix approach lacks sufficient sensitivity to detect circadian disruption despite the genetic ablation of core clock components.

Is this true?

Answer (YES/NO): NO